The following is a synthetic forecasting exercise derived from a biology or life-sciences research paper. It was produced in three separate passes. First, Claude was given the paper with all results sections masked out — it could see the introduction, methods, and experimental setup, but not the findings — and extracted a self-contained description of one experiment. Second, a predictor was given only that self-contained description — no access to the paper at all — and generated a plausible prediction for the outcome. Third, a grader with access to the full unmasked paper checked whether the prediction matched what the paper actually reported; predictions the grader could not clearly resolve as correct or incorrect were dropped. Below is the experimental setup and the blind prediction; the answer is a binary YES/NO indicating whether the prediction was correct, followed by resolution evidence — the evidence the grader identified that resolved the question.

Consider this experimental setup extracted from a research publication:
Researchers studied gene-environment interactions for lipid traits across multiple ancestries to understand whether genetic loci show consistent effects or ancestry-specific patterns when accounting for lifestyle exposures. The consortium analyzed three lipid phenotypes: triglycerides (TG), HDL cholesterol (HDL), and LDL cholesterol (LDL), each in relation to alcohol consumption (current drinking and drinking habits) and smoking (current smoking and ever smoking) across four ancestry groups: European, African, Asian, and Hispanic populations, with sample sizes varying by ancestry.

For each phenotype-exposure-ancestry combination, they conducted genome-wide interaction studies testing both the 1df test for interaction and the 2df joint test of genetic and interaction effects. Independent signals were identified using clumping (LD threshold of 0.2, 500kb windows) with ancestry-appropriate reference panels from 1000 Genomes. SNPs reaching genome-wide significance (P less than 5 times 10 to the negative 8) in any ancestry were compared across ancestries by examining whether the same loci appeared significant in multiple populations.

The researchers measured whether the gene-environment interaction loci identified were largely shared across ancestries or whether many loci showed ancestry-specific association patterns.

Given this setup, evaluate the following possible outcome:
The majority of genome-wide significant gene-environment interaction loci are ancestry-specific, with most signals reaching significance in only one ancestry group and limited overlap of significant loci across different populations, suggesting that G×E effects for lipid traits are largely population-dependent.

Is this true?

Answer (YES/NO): NO